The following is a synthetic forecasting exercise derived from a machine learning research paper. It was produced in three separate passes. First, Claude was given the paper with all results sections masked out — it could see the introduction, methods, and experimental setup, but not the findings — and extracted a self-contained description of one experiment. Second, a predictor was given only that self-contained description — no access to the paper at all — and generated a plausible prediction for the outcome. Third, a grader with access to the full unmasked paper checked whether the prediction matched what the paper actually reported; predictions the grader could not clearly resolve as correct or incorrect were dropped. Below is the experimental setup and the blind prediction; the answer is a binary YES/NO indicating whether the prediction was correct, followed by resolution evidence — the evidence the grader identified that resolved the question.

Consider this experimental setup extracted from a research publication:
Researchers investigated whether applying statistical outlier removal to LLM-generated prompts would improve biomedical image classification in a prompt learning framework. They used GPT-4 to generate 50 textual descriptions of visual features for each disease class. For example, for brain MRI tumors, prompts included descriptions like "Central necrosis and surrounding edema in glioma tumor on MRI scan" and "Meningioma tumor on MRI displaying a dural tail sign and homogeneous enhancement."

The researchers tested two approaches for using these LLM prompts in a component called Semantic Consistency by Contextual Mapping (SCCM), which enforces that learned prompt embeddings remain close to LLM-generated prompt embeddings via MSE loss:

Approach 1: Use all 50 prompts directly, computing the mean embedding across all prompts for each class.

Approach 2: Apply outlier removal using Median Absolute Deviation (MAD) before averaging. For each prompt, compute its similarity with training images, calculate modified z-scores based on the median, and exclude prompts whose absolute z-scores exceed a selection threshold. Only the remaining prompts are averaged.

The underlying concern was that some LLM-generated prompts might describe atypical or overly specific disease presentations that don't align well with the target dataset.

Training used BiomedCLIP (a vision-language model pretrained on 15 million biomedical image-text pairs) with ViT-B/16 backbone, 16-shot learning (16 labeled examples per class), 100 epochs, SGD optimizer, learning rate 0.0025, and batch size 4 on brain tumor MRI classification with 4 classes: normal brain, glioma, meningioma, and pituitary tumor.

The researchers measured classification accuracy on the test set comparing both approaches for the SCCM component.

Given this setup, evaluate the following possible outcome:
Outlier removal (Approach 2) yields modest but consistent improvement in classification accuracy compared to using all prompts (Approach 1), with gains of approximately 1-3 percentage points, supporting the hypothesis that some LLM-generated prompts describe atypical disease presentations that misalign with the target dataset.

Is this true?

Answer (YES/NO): NO